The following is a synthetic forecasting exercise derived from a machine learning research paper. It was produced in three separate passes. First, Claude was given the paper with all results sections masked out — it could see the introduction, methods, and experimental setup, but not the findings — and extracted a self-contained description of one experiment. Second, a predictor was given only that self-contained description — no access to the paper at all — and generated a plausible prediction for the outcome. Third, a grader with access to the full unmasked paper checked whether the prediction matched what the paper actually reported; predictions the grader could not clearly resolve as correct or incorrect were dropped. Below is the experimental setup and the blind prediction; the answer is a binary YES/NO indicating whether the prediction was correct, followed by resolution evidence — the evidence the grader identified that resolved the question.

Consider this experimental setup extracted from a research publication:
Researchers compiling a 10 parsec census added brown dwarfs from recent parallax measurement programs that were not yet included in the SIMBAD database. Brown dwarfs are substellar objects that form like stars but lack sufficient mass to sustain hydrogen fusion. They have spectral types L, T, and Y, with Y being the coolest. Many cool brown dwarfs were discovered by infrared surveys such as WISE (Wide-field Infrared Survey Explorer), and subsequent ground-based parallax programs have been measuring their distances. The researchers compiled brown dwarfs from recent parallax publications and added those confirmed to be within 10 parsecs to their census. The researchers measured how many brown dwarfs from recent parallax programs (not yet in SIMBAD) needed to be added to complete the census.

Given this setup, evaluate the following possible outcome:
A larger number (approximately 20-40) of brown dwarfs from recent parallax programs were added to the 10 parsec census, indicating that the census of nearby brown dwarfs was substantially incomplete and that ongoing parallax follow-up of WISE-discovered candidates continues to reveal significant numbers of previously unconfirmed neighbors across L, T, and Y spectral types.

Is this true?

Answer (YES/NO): NO